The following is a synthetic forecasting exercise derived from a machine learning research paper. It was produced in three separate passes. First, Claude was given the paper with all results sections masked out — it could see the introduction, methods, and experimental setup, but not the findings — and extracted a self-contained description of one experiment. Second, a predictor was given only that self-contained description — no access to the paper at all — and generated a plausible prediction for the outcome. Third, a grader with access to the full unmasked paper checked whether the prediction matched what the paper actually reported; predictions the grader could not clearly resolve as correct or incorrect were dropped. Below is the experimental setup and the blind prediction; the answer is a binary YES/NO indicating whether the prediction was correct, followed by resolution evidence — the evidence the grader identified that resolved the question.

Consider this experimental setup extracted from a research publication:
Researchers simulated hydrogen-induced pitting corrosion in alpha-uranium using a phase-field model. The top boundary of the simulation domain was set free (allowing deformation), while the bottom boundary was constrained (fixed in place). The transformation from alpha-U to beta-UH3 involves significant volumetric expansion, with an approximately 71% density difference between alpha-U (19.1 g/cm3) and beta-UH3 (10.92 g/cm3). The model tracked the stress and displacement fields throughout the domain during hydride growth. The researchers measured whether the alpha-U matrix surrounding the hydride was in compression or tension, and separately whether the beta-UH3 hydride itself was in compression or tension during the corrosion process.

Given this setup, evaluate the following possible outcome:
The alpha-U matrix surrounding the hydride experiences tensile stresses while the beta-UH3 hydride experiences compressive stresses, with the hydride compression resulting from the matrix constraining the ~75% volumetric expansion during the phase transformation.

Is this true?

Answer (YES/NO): NO